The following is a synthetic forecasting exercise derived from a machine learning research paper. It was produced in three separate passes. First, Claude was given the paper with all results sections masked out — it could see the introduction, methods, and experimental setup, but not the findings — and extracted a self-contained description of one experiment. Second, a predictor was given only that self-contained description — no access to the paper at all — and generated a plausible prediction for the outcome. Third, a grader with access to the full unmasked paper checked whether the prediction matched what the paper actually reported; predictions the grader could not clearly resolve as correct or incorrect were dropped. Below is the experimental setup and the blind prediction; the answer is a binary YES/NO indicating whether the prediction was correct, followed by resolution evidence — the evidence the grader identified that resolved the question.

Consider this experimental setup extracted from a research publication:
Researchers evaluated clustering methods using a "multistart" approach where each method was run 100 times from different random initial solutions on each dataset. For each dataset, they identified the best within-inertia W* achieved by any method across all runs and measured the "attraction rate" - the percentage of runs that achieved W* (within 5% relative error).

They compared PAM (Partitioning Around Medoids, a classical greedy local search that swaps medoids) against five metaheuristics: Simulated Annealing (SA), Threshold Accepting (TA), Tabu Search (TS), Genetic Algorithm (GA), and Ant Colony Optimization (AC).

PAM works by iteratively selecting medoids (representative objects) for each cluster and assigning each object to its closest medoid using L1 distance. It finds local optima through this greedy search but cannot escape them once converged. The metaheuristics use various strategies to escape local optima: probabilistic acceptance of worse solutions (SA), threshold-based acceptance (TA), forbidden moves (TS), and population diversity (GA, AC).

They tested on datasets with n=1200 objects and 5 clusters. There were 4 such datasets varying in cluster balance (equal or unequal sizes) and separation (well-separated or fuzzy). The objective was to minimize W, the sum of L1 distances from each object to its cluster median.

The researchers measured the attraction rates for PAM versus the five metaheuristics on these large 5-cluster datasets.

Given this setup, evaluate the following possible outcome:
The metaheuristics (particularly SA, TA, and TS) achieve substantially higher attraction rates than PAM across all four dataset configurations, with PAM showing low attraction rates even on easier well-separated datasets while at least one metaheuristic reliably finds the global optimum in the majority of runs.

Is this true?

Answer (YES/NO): NO